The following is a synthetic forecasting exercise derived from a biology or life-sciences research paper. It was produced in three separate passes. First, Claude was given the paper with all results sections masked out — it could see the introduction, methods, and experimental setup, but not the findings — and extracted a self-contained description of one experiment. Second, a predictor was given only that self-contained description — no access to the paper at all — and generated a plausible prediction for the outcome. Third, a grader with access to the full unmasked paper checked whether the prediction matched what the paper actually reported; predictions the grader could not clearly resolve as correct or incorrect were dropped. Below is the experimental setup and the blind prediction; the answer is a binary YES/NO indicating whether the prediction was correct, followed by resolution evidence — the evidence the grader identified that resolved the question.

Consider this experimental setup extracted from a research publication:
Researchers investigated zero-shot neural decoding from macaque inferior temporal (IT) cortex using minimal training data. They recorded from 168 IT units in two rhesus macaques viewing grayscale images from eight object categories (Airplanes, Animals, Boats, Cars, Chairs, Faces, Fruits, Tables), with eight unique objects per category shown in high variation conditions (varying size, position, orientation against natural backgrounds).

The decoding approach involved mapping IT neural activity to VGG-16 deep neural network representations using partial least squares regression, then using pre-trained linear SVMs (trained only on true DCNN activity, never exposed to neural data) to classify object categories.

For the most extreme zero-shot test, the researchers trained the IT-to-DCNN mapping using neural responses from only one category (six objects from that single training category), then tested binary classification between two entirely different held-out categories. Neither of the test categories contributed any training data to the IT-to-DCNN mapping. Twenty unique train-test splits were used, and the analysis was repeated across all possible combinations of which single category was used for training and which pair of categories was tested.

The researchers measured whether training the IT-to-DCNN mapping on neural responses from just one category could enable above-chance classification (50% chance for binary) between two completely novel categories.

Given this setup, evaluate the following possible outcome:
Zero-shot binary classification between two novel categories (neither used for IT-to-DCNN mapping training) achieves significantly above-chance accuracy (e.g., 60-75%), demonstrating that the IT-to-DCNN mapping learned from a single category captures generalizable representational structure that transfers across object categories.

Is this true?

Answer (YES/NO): YES